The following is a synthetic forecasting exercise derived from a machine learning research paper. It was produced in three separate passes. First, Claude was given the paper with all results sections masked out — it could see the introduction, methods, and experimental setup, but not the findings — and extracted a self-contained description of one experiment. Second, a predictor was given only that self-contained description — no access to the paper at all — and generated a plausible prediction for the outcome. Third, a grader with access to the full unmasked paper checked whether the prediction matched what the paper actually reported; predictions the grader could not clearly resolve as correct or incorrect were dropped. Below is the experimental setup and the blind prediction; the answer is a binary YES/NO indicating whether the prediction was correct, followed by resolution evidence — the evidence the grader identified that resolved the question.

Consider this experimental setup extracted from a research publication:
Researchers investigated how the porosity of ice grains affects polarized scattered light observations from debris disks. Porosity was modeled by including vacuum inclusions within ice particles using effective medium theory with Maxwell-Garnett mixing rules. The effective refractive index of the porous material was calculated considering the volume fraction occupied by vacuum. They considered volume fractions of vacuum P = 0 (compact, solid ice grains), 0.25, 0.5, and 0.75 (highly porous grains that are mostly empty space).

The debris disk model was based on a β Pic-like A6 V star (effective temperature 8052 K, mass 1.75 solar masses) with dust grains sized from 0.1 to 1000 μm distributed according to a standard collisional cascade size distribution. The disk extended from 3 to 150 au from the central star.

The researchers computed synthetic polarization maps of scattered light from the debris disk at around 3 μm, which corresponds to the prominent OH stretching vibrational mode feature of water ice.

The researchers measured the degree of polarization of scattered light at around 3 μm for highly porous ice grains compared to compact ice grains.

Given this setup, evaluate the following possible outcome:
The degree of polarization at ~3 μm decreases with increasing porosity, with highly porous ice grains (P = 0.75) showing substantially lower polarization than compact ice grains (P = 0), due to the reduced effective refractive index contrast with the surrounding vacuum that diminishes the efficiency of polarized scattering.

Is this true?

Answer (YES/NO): NO